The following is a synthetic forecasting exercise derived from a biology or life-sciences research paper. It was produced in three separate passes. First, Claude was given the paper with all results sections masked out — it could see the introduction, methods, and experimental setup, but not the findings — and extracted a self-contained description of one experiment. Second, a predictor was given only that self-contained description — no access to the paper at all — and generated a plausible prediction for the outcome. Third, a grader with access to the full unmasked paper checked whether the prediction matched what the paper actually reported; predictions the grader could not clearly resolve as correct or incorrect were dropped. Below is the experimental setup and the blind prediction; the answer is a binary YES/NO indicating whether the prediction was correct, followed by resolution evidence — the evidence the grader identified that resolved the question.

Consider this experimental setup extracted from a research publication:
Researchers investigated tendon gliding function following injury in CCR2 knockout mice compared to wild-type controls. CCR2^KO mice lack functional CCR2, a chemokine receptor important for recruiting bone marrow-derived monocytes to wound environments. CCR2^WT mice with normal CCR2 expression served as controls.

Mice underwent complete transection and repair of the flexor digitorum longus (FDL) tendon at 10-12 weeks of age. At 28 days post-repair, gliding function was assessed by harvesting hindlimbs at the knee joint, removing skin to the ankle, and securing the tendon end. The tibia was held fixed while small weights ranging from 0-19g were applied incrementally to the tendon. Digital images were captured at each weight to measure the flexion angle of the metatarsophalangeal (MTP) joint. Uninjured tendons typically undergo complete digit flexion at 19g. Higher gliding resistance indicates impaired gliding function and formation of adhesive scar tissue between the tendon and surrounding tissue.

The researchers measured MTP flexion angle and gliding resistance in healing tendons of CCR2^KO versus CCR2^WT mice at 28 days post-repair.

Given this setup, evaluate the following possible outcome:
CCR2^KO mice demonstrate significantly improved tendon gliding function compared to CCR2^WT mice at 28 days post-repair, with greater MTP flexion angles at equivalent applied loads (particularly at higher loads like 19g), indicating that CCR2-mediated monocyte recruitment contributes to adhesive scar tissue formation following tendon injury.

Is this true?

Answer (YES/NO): NO